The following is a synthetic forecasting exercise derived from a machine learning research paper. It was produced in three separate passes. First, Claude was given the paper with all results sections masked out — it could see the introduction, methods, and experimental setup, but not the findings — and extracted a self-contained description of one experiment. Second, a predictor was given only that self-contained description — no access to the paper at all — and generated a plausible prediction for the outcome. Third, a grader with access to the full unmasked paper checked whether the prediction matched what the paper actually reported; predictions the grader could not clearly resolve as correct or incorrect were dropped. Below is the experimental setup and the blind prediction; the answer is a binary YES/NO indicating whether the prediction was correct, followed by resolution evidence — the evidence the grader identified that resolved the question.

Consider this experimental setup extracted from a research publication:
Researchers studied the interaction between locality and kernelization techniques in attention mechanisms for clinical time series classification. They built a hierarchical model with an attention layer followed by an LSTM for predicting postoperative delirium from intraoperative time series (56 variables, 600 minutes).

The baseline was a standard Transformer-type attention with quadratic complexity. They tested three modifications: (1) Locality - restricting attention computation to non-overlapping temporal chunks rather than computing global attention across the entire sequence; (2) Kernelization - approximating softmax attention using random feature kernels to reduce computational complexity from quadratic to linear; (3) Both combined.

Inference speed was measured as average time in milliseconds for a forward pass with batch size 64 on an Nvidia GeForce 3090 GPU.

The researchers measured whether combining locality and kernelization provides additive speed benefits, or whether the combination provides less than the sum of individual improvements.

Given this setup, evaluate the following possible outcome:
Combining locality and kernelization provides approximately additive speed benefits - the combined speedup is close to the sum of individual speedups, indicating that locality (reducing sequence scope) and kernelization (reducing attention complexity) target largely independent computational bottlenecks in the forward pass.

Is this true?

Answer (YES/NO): YES